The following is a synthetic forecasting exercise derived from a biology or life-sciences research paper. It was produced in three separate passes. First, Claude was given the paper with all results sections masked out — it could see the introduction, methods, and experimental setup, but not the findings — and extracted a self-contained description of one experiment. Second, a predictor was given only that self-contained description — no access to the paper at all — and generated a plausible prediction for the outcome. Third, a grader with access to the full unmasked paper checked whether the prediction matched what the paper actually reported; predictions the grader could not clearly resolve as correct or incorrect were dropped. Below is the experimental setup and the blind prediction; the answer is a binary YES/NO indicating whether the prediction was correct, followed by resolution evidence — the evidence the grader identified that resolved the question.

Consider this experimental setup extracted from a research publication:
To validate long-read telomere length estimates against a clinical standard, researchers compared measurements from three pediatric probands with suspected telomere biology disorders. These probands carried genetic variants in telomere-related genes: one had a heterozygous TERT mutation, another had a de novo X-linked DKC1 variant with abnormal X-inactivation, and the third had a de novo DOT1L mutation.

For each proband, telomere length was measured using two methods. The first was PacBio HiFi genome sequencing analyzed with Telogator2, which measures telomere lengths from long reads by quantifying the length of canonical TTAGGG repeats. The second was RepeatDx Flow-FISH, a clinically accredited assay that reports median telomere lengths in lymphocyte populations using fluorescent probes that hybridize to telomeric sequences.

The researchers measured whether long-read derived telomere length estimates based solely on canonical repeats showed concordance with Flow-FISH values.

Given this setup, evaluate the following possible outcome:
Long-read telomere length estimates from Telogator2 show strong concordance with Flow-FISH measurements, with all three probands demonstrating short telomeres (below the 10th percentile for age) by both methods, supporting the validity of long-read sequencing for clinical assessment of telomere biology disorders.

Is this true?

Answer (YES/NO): NO